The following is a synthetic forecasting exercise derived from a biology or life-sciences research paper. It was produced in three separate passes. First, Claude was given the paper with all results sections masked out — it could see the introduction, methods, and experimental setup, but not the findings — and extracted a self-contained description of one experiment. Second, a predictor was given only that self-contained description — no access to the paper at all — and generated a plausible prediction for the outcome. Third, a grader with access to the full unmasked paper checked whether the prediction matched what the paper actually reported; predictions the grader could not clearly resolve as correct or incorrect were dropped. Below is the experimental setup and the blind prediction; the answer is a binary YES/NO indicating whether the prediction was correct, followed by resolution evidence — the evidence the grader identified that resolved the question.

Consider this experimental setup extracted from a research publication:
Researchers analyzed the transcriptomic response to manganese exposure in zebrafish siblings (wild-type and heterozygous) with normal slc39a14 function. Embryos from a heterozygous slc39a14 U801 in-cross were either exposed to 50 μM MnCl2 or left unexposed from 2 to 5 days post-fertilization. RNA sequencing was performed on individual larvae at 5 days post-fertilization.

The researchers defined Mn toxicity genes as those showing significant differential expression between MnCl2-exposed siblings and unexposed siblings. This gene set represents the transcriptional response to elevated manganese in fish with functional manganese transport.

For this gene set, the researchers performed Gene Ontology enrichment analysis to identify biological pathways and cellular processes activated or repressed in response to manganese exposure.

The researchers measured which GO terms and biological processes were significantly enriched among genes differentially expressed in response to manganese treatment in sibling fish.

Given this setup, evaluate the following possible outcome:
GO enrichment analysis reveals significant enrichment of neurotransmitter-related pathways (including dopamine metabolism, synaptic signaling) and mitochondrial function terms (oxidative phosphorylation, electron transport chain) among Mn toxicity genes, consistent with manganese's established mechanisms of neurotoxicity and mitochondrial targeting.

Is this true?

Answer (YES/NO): NO